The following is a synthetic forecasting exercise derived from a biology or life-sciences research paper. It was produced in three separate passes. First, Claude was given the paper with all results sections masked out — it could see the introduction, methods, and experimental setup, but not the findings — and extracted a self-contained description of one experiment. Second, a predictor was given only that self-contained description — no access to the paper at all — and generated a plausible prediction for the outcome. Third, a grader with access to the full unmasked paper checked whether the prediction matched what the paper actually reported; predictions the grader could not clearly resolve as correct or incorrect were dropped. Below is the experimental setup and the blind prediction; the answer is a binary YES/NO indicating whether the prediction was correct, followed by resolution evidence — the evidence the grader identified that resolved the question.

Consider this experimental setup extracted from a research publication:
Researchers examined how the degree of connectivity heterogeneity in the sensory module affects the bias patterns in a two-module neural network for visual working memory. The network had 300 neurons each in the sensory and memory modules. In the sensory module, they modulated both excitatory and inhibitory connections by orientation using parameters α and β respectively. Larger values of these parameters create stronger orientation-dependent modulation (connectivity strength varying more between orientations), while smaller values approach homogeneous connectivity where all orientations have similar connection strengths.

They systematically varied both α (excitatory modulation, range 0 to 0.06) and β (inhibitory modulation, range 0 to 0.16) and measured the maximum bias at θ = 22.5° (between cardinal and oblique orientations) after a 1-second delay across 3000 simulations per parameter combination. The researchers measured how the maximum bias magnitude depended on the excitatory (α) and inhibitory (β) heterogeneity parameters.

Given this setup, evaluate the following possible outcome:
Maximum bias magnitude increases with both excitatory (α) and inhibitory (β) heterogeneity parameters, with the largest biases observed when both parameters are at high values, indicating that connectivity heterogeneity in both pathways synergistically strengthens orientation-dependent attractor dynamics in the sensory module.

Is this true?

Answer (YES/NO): NO